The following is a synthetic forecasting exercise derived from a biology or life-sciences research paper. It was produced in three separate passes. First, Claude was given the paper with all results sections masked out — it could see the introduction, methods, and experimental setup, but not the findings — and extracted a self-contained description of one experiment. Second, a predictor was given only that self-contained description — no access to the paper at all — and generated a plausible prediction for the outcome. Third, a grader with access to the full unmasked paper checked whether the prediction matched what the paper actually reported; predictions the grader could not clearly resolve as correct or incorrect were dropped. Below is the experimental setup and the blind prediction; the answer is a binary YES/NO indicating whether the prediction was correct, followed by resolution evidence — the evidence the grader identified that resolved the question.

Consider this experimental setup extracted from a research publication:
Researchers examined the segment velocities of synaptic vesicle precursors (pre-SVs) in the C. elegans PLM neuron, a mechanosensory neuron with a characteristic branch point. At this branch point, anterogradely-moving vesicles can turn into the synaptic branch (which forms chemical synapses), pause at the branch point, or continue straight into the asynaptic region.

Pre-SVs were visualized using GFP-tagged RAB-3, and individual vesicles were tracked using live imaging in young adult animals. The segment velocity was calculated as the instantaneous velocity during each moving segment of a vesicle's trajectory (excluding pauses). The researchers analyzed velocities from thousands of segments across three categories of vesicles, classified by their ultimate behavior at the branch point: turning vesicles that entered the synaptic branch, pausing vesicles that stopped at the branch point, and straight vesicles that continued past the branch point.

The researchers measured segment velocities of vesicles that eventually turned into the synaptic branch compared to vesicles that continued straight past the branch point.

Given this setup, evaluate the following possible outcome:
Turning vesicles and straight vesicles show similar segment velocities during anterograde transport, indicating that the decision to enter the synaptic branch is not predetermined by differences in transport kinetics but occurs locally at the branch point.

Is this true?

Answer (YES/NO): NO